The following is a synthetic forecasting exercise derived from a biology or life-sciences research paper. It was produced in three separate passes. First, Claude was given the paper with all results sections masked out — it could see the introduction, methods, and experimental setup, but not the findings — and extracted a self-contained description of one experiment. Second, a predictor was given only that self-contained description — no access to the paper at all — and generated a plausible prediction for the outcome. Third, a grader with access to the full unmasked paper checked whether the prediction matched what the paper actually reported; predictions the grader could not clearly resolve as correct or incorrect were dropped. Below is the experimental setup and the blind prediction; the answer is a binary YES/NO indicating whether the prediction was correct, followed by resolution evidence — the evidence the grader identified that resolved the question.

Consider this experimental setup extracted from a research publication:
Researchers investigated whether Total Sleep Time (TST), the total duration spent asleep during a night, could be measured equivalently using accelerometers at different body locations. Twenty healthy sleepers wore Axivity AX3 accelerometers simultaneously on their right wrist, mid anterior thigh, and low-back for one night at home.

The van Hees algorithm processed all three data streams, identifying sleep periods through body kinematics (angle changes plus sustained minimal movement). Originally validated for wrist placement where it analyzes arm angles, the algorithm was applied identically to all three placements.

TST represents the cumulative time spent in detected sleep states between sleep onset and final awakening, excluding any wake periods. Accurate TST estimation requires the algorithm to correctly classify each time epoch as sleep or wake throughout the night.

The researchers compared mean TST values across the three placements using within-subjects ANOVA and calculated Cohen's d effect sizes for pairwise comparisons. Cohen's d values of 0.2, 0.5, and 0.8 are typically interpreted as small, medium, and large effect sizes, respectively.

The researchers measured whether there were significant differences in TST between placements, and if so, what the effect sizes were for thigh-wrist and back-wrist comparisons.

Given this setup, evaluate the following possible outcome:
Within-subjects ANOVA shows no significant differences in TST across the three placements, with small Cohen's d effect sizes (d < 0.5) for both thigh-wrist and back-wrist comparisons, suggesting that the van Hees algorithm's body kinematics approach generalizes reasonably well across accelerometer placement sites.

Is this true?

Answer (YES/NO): NO